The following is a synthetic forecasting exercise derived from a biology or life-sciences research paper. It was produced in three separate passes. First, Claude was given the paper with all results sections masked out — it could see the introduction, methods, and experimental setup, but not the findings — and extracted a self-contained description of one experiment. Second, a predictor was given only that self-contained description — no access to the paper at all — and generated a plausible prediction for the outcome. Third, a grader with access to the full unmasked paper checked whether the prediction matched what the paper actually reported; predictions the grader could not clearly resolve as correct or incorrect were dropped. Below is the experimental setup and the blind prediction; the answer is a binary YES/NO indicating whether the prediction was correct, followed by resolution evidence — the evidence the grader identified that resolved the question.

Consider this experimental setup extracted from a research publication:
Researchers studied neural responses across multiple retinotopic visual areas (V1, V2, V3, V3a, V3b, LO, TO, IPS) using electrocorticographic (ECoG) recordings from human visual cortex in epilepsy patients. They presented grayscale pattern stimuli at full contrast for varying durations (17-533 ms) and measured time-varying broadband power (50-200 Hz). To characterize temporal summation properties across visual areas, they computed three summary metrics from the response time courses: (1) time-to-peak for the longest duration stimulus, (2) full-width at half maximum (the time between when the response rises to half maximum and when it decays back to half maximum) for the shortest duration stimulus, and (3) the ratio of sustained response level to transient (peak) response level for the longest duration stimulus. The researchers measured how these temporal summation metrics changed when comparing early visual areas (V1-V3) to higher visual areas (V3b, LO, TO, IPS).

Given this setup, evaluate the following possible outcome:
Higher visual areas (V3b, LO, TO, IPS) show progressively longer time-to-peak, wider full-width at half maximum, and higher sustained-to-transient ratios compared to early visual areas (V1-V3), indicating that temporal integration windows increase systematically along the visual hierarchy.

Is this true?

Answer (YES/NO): YES